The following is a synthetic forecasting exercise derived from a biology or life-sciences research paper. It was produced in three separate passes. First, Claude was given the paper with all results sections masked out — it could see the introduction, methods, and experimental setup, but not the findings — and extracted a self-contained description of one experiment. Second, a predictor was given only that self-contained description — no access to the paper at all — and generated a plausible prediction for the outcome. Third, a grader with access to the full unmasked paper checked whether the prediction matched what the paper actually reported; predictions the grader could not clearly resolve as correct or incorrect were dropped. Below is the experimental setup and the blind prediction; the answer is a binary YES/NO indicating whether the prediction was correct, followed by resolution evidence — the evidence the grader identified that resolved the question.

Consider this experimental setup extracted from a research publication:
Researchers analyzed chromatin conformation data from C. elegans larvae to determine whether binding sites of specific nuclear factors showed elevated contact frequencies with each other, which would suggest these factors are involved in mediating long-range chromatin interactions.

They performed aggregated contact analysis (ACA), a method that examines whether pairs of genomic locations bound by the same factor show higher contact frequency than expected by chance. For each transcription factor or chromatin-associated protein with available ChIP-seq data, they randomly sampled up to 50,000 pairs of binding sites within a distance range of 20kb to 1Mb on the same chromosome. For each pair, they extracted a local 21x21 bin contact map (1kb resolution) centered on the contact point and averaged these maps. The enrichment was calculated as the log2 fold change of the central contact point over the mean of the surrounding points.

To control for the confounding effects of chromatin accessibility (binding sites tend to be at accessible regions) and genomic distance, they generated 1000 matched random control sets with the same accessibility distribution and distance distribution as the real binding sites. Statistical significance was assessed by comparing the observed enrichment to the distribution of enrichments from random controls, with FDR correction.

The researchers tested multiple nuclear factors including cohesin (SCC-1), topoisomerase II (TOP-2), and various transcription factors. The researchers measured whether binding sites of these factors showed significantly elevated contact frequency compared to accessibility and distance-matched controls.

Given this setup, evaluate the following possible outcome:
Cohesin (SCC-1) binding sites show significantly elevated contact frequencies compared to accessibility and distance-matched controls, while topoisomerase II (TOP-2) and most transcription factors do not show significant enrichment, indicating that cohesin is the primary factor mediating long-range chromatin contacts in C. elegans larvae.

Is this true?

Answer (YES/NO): NO